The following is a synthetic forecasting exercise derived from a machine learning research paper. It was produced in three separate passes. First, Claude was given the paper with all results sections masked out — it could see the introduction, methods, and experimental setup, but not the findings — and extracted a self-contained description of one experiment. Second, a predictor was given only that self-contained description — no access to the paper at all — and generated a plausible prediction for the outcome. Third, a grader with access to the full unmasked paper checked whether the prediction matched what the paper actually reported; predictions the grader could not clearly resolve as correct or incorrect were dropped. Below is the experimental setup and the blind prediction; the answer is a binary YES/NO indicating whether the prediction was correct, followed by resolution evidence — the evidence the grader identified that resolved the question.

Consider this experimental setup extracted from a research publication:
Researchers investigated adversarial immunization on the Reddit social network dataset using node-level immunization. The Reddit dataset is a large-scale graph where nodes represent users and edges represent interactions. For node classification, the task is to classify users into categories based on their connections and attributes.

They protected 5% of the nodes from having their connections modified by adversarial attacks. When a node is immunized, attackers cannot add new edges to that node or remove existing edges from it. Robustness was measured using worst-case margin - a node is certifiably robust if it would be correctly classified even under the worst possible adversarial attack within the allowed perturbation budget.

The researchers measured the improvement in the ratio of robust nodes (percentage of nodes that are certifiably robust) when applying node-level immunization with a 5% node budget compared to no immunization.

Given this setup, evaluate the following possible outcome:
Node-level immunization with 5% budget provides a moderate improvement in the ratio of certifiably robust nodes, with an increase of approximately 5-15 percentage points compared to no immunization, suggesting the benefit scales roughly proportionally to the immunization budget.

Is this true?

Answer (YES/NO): NO